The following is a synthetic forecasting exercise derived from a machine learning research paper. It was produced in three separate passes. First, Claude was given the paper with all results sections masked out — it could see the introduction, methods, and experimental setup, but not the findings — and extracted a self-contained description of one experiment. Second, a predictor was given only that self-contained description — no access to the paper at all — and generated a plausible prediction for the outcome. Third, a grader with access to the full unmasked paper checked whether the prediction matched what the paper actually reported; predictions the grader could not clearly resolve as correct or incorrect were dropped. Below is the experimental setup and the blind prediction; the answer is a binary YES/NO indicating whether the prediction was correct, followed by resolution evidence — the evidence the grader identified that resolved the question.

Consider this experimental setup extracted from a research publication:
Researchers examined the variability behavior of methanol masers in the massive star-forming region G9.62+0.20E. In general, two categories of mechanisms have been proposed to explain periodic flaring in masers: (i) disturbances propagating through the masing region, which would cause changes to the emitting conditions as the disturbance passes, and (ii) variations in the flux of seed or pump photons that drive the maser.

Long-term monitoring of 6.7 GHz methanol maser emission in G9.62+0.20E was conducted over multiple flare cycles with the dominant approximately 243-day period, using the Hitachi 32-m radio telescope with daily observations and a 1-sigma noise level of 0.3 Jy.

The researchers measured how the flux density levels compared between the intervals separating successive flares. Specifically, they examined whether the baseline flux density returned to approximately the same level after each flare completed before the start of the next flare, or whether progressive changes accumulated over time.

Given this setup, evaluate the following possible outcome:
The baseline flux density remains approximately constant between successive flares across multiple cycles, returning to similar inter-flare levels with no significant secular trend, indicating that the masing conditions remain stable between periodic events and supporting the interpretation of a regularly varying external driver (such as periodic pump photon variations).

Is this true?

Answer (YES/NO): YES